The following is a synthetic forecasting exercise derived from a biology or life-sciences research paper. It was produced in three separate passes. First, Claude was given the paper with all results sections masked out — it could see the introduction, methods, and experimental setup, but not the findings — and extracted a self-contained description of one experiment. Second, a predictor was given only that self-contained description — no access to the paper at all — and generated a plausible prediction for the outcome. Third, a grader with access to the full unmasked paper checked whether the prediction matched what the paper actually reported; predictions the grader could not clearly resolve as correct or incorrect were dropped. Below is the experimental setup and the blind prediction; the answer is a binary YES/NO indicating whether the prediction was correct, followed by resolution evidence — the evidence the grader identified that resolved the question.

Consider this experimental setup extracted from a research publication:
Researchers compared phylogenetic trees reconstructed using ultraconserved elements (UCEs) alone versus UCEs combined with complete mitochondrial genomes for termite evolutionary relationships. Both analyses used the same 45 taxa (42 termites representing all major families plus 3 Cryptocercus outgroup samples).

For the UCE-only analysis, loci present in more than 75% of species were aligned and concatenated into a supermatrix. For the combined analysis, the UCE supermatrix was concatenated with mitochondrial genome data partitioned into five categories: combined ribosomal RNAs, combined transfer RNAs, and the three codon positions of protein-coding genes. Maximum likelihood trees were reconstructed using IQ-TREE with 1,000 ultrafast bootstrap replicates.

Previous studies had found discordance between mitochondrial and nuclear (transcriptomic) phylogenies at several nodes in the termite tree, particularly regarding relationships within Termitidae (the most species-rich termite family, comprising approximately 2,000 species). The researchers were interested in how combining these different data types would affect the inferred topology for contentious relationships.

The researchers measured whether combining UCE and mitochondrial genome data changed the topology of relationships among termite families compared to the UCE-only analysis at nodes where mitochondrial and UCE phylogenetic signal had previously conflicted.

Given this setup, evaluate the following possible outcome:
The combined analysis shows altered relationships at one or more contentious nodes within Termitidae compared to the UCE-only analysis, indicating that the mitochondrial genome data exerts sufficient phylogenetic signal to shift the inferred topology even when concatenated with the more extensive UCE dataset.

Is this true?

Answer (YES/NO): NO